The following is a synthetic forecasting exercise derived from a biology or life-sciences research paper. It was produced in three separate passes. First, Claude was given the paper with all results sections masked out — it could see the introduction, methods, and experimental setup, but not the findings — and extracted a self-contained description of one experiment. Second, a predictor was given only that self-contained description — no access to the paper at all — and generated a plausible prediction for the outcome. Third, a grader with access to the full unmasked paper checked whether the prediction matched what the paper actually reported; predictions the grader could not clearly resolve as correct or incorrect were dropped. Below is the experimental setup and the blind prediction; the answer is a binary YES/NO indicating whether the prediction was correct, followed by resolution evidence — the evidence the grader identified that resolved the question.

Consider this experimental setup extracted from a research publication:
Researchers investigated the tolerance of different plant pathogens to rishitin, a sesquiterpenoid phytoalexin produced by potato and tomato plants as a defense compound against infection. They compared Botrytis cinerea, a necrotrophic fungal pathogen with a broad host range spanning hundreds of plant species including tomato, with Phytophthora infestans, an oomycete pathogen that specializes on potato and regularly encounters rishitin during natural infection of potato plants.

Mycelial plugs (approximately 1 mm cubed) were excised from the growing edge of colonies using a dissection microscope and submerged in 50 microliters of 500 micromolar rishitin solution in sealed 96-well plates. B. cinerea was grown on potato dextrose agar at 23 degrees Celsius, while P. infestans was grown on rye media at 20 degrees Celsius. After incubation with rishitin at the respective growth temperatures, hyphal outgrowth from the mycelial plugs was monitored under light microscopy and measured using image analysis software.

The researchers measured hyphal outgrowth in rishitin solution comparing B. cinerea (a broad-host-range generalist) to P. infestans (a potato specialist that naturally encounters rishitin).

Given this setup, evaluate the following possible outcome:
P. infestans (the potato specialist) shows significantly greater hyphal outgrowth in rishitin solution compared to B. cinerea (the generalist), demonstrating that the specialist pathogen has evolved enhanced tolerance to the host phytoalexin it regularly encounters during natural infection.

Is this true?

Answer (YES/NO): NO